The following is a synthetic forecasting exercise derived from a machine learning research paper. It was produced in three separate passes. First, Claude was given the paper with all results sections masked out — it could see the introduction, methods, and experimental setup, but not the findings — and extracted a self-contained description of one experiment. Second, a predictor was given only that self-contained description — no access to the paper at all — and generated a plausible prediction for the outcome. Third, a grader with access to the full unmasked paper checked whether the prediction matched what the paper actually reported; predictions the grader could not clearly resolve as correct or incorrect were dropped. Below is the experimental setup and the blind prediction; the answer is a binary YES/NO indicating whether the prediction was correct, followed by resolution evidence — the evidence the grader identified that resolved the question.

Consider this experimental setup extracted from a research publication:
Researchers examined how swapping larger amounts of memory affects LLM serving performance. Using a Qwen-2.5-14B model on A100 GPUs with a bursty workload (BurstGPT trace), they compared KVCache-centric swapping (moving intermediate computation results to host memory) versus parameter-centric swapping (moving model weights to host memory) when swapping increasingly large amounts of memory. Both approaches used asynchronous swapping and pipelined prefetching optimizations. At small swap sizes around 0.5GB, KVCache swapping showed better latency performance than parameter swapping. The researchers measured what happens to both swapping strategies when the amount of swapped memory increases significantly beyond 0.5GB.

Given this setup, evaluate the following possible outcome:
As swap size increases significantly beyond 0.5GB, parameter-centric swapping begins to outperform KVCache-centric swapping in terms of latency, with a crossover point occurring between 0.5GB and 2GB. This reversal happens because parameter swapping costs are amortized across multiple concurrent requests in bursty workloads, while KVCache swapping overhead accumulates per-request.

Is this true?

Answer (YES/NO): NO